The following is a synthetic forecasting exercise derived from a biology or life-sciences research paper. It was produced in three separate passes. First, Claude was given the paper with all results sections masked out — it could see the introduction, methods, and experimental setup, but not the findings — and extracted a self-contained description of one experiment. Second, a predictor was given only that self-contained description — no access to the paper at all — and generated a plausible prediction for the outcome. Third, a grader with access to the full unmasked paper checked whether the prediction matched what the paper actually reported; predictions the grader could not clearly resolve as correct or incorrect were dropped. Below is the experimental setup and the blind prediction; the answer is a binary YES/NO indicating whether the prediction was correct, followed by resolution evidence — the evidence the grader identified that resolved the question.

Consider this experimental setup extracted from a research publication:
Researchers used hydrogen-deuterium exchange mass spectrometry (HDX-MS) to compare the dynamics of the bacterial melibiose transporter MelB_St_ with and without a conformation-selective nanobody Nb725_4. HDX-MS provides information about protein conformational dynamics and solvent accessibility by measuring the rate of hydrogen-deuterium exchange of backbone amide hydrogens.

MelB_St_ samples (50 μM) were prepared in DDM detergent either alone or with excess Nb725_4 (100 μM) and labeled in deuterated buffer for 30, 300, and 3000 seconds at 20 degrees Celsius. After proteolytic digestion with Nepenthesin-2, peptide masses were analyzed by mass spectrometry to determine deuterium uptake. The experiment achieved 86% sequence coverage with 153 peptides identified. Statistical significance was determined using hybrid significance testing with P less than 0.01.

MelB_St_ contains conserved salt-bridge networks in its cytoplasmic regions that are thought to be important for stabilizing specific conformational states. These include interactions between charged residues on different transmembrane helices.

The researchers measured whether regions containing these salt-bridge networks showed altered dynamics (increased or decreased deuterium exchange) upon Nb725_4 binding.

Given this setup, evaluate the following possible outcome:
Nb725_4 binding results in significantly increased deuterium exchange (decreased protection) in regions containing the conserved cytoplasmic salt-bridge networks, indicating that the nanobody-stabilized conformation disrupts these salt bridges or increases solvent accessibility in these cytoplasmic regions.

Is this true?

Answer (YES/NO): NO